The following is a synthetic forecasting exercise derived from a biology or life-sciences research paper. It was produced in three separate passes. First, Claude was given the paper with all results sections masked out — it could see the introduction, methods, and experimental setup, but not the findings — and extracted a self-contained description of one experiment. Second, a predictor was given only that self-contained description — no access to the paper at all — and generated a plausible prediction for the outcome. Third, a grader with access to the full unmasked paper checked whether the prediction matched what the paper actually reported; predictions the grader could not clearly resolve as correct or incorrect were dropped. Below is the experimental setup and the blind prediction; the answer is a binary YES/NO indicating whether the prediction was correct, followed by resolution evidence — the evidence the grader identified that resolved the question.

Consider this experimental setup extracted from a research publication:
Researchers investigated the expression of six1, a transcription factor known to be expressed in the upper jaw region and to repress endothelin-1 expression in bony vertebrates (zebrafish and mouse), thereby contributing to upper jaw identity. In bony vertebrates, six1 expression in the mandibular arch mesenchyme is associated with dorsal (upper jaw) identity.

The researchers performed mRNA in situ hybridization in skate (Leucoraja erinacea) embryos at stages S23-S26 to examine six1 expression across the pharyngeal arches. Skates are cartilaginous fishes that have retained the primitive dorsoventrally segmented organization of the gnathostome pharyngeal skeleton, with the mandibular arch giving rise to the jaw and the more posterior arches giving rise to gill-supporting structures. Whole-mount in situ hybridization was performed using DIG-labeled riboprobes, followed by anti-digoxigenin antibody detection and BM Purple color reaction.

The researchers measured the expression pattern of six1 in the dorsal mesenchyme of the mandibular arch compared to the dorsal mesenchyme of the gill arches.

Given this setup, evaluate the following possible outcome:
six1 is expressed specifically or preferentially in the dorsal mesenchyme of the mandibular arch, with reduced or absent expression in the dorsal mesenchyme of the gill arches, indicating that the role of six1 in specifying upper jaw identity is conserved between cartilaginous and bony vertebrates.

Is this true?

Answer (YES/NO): YES